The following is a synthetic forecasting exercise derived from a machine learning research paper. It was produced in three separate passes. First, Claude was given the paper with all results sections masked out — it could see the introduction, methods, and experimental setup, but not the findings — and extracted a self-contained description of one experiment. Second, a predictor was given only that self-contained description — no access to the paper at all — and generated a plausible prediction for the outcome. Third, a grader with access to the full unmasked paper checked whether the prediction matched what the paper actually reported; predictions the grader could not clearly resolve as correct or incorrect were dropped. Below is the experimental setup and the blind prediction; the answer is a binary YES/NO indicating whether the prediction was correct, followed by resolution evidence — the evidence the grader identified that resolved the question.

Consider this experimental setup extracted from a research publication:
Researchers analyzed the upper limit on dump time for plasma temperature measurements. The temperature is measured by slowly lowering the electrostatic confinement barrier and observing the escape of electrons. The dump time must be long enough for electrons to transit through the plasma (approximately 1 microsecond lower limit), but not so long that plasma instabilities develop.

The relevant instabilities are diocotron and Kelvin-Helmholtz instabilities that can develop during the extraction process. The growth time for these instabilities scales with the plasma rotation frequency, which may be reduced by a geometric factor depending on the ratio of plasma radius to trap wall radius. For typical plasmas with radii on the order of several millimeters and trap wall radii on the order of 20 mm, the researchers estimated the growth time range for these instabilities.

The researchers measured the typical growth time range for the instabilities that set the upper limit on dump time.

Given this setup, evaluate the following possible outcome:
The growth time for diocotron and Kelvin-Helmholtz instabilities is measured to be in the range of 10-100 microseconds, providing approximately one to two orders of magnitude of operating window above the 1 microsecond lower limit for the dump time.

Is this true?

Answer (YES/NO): NO